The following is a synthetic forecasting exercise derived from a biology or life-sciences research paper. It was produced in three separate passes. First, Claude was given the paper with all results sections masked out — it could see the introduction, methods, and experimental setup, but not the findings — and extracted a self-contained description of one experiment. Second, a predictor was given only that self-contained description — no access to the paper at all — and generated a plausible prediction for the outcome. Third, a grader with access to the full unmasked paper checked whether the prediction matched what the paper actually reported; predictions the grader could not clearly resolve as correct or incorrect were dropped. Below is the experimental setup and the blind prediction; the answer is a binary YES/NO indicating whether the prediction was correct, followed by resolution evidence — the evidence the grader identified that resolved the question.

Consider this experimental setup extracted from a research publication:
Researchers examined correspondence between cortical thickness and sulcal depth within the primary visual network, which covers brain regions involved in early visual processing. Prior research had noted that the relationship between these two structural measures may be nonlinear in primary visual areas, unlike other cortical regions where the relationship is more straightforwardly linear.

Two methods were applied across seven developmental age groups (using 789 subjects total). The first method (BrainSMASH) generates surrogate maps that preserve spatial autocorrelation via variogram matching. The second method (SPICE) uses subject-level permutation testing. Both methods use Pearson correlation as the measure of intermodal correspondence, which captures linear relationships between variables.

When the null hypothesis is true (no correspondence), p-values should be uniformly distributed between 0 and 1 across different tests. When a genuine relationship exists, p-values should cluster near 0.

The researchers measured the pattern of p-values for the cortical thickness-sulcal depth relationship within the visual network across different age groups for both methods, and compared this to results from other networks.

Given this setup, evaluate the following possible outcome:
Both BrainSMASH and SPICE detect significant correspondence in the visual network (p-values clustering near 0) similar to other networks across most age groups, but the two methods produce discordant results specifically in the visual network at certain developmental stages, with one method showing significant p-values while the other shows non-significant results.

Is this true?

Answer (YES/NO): NO